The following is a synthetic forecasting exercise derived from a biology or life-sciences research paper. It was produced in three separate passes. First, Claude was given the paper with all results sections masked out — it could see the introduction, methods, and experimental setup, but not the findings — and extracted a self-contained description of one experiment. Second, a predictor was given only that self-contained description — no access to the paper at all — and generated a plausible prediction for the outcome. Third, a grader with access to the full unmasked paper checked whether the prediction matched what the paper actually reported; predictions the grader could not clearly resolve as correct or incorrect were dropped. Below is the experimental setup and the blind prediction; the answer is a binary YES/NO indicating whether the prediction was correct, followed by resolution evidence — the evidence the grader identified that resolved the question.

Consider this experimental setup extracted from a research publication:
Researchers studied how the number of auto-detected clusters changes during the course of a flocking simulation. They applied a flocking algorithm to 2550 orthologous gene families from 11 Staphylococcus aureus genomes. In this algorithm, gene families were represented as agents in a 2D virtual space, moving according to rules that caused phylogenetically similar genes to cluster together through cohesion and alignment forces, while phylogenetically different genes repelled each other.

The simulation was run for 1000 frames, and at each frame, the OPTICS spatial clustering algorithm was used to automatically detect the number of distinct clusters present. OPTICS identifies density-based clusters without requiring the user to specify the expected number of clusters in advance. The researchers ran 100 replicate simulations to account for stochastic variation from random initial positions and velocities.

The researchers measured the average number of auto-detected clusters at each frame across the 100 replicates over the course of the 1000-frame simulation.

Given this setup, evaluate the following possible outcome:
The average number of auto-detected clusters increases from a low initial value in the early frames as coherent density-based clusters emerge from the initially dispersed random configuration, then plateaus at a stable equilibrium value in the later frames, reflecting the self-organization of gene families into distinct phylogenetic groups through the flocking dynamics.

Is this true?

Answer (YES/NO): NO